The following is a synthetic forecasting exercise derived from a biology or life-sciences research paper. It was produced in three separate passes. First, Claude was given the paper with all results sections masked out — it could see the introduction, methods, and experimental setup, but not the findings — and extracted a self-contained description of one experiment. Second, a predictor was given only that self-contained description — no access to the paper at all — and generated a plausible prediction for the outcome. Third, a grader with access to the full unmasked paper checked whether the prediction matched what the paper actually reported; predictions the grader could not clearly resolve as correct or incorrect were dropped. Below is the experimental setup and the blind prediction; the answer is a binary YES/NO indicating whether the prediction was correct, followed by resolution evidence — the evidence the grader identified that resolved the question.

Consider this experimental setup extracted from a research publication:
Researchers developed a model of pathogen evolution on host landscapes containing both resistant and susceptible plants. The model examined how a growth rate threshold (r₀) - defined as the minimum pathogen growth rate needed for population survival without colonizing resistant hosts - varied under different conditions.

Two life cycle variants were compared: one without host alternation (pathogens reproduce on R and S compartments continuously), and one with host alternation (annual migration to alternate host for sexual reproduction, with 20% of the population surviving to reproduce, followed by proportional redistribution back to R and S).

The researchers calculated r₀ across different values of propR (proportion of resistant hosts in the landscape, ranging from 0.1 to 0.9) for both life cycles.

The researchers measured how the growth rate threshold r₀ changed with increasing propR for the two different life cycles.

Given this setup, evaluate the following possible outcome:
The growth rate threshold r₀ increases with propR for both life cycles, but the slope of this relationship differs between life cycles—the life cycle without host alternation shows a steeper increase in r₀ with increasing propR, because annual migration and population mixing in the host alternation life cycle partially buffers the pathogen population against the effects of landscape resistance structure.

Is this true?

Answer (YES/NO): NO